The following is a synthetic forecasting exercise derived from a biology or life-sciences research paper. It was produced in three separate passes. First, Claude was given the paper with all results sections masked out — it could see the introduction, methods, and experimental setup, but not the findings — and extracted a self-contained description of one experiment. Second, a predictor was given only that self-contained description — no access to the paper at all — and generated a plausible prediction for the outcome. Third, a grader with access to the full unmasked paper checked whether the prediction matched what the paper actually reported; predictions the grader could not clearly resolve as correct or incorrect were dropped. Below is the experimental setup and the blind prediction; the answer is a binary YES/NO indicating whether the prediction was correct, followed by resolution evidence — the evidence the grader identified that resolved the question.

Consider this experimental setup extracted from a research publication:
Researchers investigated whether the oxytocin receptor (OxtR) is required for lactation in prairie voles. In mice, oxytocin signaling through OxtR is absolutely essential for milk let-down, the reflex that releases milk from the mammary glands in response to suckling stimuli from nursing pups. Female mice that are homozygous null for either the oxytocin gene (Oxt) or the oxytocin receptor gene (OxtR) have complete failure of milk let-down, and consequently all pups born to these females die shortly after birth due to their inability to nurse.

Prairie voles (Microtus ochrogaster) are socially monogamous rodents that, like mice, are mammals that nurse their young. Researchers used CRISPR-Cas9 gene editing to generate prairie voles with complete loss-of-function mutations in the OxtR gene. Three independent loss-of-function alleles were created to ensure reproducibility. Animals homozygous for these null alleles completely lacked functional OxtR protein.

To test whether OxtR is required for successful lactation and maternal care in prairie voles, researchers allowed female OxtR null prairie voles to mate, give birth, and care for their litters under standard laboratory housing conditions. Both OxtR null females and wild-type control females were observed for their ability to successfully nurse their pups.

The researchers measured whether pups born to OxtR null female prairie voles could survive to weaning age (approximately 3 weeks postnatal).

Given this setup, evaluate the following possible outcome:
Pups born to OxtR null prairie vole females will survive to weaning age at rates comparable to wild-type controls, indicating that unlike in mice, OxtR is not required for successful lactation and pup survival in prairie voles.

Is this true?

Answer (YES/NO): NO